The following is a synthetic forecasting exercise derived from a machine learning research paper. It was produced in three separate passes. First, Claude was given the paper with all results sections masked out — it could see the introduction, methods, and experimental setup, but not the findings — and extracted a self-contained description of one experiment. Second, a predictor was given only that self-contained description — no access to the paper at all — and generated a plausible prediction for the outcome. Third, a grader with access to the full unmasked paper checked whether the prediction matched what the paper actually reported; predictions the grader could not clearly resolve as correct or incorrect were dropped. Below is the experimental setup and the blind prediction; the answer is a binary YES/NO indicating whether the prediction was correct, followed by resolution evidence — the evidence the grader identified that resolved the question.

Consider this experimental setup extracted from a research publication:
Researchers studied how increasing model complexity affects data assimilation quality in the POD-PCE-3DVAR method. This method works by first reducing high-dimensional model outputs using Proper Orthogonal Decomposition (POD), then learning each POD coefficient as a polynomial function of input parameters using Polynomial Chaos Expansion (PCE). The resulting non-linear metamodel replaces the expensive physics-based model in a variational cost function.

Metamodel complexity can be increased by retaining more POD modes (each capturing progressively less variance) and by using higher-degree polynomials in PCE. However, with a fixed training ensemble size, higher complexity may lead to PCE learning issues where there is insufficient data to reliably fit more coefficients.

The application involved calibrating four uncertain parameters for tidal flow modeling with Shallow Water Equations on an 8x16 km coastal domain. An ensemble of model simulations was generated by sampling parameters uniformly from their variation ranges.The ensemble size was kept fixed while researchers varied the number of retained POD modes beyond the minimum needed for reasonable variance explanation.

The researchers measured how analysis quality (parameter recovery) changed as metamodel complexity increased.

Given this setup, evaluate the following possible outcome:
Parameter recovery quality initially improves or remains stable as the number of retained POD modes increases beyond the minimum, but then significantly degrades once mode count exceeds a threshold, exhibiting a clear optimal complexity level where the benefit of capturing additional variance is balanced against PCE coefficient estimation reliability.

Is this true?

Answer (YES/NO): NO